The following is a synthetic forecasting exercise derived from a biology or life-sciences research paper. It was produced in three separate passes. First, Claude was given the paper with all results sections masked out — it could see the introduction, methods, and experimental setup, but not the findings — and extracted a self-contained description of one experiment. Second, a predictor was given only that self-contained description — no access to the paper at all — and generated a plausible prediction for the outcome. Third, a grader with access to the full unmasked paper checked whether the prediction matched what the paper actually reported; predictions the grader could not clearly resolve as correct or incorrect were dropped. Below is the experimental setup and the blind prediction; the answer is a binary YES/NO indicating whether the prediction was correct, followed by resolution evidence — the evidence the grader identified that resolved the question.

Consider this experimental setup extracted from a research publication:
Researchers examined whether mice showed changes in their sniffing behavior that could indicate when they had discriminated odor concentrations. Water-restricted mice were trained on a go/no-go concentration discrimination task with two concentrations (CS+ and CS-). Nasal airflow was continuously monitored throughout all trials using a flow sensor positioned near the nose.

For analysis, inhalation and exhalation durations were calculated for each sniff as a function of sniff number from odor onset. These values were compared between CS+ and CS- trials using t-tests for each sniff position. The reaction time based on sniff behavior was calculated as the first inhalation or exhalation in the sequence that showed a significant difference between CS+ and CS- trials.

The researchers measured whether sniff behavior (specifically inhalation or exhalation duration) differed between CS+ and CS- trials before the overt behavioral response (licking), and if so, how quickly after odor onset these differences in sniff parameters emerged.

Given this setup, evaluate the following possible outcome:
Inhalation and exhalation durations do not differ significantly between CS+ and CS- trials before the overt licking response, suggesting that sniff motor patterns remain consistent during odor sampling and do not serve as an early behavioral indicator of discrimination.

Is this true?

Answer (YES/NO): NO